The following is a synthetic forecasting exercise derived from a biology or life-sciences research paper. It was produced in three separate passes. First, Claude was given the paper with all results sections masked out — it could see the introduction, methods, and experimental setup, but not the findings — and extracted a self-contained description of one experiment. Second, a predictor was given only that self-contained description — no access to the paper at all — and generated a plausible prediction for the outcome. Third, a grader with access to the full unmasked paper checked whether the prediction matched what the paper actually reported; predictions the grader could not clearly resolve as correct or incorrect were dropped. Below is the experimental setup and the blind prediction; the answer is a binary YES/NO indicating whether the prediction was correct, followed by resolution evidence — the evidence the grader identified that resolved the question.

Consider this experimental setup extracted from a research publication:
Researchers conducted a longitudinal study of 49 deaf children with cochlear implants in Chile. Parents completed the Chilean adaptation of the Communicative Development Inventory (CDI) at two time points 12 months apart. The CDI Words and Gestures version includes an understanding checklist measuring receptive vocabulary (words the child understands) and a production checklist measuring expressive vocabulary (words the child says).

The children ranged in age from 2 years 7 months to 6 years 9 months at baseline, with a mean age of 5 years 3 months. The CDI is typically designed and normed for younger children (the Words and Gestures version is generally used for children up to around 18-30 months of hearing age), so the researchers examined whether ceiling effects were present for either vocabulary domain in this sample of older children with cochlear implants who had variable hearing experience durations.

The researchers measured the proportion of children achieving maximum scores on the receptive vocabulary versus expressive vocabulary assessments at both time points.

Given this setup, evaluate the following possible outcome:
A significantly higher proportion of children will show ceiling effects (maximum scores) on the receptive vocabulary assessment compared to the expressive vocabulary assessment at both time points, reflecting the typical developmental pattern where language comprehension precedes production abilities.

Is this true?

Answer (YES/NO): YES